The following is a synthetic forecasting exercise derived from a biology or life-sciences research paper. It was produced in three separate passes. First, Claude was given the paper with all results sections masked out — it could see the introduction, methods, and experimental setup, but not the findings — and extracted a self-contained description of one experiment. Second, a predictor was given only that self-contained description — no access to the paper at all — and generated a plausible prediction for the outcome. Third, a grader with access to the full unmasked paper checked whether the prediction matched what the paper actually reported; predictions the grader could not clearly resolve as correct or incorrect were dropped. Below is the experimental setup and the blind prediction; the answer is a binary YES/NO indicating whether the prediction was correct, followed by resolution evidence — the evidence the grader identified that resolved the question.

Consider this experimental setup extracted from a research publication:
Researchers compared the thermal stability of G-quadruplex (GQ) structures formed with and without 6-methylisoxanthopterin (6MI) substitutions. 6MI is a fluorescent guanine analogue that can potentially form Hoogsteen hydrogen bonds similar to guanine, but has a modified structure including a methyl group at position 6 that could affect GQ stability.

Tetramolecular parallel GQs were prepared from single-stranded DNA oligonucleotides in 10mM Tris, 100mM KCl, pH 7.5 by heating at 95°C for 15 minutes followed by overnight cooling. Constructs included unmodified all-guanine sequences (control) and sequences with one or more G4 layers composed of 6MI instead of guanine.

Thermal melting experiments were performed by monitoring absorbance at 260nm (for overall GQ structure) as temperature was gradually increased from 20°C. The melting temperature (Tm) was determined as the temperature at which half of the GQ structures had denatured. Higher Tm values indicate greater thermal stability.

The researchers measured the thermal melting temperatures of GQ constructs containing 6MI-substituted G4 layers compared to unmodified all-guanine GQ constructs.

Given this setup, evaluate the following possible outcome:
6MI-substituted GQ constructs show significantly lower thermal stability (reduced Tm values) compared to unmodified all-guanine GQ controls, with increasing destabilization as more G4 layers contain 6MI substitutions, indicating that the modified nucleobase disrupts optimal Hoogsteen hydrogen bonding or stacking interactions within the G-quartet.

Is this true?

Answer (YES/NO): NO